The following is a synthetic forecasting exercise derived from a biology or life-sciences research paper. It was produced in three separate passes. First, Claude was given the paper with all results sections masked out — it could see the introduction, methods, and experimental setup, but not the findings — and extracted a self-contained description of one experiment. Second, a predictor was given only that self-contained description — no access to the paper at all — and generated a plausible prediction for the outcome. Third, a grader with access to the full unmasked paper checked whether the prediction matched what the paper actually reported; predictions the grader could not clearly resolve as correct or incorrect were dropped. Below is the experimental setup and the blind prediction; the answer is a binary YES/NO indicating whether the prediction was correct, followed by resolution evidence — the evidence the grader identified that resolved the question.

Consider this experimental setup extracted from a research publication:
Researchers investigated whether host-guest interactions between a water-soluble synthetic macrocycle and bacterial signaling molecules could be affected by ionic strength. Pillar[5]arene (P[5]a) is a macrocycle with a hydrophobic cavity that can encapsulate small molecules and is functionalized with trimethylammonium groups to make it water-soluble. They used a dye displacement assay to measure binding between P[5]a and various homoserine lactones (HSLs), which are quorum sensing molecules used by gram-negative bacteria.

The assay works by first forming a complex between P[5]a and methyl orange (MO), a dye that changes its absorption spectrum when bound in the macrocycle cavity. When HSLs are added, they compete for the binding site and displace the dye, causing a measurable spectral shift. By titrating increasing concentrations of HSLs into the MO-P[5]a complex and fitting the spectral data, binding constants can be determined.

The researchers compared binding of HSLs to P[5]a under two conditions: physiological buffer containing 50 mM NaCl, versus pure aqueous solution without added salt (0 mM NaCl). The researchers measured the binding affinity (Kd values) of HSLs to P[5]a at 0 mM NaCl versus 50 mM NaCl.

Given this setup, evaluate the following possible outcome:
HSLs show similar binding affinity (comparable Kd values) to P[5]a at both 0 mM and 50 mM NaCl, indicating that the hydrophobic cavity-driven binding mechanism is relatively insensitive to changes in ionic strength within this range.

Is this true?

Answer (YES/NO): YES